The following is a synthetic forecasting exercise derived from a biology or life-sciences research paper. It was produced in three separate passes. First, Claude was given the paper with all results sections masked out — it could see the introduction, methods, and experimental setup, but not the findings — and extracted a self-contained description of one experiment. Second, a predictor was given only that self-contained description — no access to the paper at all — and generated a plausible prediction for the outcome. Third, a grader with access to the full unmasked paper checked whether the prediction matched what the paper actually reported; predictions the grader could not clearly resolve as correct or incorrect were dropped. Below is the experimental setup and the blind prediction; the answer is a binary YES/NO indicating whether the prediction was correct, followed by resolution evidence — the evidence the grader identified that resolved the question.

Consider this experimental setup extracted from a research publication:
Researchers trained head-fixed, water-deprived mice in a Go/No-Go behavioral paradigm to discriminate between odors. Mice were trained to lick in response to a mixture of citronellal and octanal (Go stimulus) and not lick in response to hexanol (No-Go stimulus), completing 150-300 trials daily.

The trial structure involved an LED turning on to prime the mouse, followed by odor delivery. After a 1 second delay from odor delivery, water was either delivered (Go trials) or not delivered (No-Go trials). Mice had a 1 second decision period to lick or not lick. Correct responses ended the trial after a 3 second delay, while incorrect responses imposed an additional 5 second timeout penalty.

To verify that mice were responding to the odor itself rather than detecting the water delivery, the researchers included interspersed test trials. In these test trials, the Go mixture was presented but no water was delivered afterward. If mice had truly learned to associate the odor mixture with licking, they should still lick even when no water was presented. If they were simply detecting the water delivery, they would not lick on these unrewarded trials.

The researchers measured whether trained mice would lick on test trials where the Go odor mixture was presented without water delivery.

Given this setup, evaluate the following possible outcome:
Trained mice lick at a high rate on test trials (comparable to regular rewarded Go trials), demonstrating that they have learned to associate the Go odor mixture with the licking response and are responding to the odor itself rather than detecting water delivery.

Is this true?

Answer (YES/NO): YES